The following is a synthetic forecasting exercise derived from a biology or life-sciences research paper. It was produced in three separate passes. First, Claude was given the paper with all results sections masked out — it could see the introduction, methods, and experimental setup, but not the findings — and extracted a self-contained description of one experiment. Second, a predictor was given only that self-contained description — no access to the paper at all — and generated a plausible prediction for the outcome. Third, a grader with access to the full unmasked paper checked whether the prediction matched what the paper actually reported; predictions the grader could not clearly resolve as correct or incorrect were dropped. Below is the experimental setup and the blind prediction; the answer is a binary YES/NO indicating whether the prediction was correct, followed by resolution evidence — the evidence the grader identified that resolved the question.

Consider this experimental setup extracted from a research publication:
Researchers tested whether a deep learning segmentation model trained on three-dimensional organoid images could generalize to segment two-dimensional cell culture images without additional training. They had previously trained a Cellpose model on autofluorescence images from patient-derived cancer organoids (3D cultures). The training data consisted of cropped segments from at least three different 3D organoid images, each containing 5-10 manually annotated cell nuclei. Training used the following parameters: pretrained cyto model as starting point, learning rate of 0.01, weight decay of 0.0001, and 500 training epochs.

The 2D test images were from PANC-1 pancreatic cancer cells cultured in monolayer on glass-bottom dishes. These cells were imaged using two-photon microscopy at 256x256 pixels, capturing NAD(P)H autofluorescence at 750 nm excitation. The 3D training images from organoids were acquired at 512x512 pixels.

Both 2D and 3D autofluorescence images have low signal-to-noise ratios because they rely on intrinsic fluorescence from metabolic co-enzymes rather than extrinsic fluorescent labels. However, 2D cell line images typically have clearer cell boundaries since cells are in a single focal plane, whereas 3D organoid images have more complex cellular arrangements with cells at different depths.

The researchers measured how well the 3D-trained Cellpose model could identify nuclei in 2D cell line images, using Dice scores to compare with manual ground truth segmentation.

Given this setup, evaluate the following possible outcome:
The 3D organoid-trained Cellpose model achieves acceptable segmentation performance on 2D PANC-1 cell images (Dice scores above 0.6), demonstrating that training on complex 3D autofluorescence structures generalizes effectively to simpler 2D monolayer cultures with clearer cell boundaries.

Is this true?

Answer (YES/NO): YES